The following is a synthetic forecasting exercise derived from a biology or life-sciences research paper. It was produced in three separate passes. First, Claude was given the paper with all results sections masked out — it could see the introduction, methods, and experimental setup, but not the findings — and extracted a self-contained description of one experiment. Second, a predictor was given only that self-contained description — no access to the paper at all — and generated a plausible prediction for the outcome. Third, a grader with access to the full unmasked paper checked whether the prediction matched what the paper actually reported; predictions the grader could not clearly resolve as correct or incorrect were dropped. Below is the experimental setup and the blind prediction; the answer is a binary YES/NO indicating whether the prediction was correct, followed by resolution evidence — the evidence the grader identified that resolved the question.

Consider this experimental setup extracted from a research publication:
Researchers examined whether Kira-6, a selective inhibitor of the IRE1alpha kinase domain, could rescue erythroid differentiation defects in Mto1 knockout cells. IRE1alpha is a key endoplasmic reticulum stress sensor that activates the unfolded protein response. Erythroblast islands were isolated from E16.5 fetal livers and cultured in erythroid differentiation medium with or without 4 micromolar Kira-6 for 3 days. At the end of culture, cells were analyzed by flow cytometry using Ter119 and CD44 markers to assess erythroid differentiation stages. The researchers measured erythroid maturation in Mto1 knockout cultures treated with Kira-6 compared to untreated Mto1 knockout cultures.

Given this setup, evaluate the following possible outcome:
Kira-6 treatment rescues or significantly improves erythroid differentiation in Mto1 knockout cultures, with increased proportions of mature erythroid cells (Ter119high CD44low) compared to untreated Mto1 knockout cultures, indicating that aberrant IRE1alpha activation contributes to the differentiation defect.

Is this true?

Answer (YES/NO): YES